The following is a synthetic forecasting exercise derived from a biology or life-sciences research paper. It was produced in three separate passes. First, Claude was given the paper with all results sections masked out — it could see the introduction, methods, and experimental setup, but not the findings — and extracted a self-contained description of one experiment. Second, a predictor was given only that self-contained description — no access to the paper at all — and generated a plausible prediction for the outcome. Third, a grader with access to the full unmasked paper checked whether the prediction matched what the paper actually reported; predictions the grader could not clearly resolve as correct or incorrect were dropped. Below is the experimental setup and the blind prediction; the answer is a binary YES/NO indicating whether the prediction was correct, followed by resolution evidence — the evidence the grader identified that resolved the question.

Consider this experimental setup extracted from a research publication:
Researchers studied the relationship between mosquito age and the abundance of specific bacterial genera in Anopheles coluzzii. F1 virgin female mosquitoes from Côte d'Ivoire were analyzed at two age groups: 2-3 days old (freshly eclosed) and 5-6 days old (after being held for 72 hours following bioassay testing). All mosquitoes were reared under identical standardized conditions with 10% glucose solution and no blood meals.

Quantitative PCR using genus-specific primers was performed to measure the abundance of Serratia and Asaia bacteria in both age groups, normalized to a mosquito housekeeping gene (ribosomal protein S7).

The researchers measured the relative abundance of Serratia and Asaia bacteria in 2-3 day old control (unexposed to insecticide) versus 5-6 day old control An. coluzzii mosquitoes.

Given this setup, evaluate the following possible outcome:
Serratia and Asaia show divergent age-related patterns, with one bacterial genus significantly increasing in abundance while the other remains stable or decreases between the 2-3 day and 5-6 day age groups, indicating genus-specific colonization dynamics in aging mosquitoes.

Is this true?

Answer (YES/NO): NO